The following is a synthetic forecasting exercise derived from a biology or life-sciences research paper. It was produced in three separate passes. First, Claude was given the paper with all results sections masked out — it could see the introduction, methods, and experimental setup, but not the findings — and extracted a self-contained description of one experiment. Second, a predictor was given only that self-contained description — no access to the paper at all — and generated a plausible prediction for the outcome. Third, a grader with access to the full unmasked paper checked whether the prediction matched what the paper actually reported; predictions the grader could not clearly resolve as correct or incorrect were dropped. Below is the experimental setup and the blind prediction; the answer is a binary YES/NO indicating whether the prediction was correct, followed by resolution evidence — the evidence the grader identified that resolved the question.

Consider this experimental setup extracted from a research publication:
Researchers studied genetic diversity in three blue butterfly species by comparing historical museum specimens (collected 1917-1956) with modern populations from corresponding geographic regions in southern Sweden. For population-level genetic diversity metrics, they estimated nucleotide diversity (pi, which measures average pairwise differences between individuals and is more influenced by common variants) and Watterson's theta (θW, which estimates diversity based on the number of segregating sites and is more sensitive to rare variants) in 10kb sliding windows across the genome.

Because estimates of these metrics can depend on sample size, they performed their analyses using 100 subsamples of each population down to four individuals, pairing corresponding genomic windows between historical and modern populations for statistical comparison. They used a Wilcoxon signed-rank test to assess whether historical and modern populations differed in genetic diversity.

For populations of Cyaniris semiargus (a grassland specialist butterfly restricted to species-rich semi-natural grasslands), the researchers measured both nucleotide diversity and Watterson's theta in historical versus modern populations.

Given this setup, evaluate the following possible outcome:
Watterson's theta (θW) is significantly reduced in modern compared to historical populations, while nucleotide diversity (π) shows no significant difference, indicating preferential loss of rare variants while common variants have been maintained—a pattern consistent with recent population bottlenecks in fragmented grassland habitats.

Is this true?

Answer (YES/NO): NO